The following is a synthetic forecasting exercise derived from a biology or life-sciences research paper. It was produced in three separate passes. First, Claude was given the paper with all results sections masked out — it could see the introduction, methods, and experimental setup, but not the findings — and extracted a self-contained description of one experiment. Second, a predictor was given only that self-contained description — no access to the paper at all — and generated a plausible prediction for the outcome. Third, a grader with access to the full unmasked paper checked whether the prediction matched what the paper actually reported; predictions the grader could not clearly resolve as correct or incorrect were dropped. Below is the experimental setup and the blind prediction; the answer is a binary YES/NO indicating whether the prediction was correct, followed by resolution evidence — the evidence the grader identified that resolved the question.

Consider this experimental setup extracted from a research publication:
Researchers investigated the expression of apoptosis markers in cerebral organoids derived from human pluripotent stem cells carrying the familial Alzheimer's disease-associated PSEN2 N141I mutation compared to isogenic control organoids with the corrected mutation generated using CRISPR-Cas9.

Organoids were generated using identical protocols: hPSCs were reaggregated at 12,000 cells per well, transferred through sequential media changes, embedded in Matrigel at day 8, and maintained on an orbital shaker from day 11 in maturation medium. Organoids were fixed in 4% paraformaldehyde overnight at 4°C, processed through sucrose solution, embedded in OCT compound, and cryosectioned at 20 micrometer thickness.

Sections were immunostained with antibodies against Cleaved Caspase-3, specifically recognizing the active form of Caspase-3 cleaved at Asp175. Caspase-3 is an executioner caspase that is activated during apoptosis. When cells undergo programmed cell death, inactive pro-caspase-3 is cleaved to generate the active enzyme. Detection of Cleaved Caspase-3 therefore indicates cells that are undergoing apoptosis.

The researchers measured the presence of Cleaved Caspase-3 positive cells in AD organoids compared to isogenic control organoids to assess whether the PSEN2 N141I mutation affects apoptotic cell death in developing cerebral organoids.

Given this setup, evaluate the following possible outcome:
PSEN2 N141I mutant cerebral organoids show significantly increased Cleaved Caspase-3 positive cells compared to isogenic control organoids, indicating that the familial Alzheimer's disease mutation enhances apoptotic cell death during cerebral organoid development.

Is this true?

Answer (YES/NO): YES